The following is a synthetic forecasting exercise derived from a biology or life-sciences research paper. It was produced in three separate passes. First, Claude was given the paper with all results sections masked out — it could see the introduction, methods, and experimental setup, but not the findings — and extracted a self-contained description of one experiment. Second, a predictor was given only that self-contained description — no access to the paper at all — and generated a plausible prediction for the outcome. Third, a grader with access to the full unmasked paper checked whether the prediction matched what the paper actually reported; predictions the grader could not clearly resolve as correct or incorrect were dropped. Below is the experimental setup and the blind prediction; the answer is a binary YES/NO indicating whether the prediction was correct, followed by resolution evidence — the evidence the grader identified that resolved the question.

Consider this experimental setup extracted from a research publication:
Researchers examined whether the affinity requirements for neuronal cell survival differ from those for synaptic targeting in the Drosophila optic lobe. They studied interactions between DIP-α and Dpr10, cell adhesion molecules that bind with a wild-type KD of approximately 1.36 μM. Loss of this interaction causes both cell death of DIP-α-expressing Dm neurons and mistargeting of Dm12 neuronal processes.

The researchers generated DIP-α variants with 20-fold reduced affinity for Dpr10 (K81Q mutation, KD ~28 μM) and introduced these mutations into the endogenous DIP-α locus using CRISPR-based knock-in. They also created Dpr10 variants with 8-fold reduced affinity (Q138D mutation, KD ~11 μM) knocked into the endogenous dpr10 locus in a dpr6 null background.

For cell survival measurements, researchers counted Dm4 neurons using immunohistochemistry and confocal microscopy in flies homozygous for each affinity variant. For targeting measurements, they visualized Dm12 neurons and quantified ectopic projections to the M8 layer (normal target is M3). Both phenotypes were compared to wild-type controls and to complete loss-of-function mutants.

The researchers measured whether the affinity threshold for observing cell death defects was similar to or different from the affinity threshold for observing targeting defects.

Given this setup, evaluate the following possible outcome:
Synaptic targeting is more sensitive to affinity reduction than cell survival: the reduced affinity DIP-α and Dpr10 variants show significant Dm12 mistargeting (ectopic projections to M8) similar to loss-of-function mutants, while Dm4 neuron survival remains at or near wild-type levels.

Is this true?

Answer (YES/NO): NO